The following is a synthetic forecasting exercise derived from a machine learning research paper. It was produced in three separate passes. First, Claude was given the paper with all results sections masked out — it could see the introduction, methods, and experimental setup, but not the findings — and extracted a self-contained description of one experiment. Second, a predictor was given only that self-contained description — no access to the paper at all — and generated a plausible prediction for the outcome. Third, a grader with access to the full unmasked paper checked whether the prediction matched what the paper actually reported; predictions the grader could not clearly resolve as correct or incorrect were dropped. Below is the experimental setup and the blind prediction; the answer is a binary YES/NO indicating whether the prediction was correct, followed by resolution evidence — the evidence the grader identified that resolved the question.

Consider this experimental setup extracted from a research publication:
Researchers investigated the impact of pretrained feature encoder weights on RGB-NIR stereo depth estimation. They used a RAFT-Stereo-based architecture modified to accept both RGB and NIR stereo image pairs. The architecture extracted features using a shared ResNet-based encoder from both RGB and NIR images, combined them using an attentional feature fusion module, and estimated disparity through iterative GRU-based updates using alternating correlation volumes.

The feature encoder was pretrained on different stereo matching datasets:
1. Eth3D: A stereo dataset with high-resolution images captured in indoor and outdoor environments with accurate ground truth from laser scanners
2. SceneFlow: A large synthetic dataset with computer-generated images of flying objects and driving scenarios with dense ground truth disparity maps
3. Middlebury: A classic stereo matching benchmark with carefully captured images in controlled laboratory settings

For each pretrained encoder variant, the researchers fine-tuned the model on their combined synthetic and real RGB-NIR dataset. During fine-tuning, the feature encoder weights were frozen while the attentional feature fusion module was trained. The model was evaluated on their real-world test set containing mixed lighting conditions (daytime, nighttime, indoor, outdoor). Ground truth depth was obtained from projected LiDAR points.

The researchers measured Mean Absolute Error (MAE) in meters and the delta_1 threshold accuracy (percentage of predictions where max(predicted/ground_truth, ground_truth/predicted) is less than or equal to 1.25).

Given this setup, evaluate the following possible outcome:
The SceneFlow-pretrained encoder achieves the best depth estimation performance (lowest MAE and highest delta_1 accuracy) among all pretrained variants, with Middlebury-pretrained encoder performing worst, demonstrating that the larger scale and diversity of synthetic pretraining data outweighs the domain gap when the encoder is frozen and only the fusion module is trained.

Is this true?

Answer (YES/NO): NO